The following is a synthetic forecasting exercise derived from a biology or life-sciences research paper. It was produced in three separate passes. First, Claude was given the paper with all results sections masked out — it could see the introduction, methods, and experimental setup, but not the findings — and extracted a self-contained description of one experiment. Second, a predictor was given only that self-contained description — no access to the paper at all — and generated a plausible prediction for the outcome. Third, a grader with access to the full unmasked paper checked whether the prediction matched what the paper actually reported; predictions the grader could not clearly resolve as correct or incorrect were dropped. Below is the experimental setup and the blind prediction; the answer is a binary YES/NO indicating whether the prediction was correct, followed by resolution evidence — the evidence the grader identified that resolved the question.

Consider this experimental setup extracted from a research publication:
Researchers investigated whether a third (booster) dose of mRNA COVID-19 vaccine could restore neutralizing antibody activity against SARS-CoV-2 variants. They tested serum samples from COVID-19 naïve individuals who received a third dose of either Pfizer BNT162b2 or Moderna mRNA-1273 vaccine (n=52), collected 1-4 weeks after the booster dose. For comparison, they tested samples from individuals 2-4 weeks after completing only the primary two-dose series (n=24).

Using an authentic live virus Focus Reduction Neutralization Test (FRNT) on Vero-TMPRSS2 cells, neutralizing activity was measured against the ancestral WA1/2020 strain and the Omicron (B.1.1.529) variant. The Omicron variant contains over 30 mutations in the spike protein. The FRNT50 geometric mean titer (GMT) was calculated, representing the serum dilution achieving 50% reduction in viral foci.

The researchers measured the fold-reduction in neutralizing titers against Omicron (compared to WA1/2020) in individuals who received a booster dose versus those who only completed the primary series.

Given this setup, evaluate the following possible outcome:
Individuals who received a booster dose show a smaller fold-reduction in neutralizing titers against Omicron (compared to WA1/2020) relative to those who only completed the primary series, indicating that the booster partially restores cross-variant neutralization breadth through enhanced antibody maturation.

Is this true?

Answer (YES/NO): YES